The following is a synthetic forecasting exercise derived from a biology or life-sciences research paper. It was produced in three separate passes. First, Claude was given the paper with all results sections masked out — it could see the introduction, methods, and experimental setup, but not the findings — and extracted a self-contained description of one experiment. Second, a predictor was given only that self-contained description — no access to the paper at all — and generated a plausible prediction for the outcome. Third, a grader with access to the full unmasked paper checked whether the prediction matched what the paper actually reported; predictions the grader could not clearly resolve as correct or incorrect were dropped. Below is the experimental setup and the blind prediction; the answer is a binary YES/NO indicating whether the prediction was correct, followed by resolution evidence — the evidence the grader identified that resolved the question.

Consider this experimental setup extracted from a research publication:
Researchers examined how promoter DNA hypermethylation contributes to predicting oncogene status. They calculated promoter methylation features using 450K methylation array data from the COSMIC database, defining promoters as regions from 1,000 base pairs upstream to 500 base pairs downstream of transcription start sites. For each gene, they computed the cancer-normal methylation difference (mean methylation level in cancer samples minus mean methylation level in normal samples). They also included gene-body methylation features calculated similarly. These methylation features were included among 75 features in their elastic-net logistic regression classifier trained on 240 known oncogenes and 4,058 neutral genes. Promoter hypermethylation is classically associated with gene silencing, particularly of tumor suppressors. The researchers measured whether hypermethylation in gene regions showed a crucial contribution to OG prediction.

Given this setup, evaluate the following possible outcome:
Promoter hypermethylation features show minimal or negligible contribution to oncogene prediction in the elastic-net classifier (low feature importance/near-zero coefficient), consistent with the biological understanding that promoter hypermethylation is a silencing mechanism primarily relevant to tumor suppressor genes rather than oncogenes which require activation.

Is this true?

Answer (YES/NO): NO